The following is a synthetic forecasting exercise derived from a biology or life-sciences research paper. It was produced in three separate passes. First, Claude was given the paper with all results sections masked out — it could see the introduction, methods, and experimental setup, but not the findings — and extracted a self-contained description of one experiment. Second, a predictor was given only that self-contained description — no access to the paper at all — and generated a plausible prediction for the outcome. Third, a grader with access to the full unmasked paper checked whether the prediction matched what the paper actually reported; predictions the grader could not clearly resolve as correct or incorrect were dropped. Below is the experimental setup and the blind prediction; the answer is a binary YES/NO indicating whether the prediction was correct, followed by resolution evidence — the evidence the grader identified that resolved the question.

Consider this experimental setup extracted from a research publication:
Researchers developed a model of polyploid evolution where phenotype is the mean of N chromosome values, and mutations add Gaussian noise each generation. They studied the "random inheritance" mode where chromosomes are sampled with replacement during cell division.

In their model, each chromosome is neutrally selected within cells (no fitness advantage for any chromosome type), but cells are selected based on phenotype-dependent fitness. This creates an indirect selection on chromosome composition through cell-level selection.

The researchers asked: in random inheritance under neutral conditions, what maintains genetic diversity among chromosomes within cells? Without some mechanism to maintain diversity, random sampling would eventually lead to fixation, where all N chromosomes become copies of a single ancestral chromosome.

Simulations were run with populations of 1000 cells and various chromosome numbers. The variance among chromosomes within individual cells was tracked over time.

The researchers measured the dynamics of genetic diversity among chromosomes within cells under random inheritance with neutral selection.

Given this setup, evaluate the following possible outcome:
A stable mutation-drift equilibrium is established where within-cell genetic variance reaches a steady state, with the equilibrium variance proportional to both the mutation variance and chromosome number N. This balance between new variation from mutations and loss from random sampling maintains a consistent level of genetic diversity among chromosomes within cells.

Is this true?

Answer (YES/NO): YES